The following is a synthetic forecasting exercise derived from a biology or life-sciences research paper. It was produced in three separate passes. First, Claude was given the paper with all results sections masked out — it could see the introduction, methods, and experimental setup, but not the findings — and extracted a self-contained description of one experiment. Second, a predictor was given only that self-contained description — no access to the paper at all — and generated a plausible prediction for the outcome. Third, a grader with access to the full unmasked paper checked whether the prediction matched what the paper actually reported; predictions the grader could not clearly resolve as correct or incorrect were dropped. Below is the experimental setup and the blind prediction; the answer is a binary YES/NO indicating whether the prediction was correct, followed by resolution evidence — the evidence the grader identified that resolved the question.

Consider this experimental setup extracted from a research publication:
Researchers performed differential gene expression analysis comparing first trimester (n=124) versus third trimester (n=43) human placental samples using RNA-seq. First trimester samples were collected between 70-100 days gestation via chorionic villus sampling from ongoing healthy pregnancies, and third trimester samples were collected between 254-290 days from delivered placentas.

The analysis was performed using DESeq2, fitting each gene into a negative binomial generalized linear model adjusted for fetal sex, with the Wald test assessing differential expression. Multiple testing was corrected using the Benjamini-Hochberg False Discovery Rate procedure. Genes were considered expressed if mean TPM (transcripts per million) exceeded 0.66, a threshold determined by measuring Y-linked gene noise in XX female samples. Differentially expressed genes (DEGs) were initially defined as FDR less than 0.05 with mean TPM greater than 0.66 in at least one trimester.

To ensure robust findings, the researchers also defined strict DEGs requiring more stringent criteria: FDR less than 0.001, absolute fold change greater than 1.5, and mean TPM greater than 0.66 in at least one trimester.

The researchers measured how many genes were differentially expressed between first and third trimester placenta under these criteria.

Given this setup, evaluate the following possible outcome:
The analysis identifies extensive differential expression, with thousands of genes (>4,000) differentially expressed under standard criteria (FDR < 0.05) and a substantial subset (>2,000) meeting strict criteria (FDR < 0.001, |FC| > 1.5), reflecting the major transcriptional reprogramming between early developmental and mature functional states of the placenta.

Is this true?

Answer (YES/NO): YES